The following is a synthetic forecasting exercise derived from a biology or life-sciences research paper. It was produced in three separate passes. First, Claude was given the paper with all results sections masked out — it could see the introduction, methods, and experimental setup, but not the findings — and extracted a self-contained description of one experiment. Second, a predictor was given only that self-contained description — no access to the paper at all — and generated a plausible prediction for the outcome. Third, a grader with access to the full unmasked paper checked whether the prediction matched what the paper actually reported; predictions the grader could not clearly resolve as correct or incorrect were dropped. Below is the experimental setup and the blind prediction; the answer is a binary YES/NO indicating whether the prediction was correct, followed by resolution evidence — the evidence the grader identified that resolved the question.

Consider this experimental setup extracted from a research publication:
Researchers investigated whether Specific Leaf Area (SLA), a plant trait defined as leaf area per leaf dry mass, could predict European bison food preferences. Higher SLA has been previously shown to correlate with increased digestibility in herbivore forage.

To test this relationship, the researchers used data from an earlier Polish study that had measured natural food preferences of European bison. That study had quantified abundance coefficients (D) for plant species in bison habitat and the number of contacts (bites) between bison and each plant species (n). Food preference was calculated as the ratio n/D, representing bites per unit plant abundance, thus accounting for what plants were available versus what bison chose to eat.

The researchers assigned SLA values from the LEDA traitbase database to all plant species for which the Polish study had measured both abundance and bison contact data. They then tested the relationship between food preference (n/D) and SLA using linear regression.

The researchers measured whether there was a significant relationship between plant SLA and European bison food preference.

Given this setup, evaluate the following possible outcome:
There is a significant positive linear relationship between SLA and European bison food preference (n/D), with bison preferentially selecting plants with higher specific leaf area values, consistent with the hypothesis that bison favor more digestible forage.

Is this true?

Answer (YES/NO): NO